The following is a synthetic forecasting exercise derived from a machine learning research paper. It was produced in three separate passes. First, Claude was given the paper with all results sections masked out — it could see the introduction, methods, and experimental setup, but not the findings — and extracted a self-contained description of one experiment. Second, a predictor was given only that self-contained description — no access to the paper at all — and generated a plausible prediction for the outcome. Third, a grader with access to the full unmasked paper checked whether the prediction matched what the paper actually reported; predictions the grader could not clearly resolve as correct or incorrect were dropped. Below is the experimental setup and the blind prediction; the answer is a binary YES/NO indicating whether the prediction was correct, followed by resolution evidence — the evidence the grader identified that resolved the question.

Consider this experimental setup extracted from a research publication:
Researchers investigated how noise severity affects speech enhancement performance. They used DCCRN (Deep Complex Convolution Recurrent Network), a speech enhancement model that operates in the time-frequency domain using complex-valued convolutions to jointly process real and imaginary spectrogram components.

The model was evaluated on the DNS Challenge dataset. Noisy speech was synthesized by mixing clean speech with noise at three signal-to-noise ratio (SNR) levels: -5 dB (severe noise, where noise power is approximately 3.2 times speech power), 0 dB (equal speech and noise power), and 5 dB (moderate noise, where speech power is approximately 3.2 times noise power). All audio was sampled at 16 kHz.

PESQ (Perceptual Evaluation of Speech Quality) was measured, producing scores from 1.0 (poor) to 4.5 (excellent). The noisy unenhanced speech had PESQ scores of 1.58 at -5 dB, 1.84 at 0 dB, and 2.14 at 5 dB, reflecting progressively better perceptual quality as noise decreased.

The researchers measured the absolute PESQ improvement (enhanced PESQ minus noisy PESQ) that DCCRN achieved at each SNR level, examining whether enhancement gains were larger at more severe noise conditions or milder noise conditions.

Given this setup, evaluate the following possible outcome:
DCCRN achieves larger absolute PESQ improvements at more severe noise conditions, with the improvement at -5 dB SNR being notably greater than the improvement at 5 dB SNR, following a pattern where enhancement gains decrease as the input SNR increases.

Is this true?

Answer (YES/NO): NO